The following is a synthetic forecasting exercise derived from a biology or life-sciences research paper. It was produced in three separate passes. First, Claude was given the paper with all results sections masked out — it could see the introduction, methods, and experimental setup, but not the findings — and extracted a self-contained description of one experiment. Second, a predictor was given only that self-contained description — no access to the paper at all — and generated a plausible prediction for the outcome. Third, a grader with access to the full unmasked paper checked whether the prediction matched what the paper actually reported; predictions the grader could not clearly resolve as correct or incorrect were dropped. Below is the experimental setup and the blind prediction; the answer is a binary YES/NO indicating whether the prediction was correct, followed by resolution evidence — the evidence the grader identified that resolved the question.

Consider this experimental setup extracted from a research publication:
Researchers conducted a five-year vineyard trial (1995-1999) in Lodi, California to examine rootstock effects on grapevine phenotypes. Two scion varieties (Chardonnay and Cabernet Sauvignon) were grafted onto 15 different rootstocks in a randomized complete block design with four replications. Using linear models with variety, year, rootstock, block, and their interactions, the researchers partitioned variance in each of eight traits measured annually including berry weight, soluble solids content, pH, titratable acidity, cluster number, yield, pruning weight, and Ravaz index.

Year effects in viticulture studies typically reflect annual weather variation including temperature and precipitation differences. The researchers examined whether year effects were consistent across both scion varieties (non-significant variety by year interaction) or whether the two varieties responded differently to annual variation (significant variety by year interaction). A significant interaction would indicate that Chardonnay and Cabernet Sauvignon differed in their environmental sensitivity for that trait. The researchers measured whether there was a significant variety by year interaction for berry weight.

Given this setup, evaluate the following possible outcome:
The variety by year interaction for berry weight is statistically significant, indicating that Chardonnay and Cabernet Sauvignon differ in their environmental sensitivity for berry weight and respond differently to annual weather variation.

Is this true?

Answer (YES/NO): YES